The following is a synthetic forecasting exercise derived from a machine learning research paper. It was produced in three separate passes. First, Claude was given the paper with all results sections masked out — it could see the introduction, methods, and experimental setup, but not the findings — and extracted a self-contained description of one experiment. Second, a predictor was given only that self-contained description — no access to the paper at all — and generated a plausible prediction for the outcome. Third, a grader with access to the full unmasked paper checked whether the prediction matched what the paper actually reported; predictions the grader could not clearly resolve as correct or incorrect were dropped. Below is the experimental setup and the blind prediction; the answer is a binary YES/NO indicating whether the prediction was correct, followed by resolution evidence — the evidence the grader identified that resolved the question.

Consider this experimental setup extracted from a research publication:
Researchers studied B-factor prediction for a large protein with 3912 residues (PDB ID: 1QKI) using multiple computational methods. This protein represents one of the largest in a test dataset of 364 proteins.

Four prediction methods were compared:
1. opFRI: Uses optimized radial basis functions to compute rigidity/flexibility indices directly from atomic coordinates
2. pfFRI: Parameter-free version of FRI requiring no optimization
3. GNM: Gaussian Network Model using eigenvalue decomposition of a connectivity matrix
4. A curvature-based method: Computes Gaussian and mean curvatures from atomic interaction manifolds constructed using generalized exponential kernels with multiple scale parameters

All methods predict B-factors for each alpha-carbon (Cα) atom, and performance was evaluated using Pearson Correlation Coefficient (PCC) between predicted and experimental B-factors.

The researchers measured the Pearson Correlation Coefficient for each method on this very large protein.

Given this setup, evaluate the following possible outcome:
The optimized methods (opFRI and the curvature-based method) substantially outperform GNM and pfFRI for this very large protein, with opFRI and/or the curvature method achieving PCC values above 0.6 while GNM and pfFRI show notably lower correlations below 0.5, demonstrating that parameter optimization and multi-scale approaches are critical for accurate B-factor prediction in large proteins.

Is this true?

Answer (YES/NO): NO